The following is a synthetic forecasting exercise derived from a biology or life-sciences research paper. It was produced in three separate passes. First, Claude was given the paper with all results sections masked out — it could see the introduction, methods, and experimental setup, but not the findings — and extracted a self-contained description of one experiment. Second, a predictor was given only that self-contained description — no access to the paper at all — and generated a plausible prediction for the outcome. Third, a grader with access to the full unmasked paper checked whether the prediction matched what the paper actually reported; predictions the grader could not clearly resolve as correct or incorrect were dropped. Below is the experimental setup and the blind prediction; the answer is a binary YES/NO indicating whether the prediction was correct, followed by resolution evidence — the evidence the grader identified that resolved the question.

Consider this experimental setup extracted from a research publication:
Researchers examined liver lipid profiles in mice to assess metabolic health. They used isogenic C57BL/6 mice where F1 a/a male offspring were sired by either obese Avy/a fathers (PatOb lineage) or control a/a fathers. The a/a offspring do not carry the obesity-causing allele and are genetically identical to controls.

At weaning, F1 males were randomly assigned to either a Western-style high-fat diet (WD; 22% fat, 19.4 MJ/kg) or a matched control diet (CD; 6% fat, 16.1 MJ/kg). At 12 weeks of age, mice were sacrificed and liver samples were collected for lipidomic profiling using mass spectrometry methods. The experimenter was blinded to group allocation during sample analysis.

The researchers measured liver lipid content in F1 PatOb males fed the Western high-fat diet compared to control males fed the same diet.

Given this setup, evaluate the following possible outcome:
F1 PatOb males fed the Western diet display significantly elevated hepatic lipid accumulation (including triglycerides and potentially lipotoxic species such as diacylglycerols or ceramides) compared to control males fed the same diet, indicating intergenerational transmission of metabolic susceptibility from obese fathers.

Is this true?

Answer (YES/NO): YES